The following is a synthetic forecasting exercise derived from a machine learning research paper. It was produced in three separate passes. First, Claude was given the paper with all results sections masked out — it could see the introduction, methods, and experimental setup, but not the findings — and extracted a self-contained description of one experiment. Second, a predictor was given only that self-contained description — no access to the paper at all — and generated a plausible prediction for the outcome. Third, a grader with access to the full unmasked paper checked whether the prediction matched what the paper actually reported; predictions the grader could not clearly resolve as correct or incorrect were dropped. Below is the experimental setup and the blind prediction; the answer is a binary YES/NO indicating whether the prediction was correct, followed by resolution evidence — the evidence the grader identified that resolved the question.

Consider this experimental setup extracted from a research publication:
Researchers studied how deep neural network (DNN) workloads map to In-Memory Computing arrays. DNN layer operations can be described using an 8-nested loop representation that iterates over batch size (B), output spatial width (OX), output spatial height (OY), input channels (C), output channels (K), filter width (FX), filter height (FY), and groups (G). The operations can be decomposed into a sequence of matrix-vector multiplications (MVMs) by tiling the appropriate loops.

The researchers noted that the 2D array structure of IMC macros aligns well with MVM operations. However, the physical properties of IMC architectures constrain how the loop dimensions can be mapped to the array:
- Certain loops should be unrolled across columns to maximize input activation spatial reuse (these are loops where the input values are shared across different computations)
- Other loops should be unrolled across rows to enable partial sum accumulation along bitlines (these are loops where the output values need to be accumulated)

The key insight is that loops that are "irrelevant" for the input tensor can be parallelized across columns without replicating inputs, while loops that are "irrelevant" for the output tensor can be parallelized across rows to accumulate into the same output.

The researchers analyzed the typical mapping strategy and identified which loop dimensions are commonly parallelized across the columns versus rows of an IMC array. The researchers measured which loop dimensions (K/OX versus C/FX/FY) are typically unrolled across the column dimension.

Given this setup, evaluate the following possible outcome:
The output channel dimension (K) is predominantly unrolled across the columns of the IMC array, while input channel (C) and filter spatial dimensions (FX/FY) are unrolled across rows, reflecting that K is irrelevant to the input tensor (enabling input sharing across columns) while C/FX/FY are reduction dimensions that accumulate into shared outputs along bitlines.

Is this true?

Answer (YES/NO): NO